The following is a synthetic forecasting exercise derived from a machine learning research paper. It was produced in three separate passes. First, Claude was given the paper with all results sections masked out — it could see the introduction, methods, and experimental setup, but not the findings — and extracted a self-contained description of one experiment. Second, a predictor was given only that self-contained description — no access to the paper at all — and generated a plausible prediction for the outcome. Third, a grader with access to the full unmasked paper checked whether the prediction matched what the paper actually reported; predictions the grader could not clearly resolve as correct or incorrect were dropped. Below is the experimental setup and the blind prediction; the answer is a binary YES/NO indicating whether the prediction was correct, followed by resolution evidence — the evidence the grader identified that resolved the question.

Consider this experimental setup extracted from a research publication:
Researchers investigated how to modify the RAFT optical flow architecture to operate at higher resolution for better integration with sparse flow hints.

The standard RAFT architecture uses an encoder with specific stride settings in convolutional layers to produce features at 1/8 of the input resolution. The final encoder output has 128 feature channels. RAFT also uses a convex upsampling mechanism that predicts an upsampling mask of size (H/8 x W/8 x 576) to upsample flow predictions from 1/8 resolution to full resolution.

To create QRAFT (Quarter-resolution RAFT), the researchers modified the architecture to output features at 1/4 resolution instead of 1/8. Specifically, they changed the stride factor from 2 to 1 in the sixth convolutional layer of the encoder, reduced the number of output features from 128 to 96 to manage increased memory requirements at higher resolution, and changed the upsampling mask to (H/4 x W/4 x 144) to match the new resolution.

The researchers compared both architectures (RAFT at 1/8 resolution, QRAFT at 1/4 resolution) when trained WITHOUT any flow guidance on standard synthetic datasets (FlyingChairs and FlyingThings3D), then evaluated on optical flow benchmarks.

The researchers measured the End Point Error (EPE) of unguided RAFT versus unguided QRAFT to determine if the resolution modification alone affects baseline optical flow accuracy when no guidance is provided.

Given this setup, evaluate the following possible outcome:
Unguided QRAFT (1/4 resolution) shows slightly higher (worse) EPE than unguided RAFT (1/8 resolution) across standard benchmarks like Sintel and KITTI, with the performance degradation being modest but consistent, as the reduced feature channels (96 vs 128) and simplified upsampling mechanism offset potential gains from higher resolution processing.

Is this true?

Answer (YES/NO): NO